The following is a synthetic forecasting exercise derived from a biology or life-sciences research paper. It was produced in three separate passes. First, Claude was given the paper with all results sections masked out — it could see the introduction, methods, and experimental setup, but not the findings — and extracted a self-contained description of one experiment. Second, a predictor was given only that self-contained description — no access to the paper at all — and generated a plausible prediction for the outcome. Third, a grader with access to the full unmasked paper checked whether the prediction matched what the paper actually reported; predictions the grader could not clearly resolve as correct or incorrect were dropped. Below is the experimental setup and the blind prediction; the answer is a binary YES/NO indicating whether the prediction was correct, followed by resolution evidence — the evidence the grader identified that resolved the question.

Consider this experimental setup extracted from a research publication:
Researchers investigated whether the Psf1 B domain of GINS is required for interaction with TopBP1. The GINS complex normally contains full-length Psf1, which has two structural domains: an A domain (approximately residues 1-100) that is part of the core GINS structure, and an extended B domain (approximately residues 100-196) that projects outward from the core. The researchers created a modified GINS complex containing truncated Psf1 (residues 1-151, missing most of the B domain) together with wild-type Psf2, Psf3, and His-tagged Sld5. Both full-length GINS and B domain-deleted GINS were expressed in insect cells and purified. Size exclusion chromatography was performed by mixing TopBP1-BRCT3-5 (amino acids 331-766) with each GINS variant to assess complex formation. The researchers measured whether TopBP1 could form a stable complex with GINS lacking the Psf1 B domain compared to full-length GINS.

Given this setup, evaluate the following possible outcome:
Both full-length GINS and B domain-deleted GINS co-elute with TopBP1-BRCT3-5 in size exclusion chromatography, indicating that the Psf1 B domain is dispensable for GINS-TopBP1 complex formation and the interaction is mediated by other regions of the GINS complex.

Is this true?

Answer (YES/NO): YES